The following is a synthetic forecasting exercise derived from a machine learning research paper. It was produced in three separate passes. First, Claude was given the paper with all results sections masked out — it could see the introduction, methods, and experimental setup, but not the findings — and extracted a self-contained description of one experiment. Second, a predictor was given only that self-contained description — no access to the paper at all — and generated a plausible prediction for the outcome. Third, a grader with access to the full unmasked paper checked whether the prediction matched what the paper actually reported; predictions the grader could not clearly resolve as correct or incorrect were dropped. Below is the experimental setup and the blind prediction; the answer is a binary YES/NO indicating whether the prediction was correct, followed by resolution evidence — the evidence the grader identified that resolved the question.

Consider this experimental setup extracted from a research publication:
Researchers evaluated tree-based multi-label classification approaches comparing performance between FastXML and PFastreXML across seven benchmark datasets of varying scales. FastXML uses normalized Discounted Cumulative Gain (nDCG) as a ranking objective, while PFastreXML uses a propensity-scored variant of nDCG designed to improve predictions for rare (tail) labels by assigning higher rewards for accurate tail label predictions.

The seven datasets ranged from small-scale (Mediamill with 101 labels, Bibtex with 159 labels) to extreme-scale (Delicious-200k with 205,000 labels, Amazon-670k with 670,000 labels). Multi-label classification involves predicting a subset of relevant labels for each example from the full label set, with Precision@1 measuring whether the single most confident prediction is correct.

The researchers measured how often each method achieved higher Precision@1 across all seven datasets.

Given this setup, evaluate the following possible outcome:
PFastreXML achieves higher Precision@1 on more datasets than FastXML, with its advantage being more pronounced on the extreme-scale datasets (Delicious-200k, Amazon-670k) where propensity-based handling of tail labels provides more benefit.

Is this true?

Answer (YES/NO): NO